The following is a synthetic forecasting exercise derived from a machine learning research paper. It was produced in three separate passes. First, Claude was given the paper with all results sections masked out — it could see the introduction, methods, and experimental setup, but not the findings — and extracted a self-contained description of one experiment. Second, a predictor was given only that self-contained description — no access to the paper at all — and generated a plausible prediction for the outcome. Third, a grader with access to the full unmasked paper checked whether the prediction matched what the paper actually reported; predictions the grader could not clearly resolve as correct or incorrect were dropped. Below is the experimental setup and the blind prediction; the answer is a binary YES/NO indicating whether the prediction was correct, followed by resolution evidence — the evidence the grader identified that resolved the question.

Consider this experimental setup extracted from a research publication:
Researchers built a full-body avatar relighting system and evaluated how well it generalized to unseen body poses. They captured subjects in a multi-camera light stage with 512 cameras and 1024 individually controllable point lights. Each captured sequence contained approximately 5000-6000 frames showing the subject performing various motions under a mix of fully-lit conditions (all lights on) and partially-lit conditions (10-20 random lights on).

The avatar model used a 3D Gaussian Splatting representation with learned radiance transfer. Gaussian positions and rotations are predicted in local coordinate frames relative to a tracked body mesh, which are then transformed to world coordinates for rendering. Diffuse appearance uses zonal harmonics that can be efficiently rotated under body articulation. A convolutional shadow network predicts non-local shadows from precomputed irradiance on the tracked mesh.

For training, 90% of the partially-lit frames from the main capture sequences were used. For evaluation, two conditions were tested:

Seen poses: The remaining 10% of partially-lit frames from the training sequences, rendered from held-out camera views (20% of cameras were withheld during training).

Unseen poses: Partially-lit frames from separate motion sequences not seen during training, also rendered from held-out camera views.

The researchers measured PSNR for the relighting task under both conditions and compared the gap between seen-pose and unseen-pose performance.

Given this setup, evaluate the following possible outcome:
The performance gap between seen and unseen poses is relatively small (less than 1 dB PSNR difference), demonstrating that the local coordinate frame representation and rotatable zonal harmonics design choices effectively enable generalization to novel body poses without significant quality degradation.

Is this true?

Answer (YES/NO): NO